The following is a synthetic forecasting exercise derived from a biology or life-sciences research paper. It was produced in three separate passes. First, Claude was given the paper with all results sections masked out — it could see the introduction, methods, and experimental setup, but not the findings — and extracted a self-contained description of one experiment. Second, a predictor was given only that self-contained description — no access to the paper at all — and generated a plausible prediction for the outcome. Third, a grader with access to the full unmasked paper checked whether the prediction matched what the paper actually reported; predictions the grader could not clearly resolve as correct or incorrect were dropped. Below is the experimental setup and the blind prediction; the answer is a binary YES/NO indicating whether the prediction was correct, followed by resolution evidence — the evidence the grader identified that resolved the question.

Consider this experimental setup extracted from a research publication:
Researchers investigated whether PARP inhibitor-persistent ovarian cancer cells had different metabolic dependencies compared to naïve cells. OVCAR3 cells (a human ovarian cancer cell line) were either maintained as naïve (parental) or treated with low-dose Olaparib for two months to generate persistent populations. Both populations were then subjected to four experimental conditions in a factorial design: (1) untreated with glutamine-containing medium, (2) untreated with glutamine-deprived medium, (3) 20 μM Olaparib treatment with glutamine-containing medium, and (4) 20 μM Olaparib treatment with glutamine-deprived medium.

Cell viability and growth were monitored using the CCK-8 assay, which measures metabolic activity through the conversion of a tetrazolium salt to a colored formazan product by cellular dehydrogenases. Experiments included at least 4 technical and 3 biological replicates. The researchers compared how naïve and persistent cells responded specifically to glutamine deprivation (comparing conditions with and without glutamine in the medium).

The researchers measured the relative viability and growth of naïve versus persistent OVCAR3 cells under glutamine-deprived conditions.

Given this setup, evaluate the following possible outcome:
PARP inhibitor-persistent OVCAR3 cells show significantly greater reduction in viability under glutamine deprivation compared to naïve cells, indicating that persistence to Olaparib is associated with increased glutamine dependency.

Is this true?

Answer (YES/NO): NO